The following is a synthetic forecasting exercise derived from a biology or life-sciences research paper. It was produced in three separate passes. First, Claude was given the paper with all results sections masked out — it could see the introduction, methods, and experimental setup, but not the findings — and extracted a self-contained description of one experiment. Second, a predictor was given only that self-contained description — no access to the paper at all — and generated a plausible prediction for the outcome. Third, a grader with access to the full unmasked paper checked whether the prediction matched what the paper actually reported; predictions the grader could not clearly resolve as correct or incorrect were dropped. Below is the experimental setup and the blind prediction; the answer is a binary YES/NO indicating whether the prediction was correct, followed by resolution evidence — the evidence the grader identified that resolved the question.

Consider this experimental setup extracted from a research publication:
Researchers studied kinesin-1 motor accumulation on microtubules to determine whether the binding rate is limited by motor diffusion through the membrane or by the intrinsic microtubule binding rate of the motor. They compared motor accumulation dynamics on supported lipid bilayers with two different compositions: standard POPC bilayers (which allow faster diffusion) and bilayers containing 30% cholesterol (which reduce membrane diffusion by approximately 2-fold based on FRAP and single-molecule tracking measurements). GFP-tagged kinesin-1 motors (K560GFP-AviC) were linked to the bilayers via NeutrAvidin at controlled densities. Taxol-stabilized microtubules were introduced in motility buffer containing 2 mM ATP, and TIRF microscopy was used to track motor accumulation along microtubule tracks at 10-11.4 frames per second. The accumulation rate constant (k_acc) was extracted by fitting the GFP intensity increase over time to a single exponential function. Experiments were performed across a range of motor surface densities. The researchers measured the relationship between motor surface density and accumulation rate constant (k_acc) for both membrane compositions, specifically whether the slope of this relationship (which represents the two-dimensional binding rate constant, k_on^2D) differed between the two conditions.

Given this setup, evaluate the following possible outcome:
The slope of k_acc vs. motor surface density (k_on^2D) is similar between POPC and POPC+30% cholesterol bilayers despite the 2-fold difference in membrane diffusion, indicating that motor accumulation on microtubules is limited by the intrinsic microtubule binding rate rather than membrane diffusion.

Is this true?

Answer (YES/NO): YES